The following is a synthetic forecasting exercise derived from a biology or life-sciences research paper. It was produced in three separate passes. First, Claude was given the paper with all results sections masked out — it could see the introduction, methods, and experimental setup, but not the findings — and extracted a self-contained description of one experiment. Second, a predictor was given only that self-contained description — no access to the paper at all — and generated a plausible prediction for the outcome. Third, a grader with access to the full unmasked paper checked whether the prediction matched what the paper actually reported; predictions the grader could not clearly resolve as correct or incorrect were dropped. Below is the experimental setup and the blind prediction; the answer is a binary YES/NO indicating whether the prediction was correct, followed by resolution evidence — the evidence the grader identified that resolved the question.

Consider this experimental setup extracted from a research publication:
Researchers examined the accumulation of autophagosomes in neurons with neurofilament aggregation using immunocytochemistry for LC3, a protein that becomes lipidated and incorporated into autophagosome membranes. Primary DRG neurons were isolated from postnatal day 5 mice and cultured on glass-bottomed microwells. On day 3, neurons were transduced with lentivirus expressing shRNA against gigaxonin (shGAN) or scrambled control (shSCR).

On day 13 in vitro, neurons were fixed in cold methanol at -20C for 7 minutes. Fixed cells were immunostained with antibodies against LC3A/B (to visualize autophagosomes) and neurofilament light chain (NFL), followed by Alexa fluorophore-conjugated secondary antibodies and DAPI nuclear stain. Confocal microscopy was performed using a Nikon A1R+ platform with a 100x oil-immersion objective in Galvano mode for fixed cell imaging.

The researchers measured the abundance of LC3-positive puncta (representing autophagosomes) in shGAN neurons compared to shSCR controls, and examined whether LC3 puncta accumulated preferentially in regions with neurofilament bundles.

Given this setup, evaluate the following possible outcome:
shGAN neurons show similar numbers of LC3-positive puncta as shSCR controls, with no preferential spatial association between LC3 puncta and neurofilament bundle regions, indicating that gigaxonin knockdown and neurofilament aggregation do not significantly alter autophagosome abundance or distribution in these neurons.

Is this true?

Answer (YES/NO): NO